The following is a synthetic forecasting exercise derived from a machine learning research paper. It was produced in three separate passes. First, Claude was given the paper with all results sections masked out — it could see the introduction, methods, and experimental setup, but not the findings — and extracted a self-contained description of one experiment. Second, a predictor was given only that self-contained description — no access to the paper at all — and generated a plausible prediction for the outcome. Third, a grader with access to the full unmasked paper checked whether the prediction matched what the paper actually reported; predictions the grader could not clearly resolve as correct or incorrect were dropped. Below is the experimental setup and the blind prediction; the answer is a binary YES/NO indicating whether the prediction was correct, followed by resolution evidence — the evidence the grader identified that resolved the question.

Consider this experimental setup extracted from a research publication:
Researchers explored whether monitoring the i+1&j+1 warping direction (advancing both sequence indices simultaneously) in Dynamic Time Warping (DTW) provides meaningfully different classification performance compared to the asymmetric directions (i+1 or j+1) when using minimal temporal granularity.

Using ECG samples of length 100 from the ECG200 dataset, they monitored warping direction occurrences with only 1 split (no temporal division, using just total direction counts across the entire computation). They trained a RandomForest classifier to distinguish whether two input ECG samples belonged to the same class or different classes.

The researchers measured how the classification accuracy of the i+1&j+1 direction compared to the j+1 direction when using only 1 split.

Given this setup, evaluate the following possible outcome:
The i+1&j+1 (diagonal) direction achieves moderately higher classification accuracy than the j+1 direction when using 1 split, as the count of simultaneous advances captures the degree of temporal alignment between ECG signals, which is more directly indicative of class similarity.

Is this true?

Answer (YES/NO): NO